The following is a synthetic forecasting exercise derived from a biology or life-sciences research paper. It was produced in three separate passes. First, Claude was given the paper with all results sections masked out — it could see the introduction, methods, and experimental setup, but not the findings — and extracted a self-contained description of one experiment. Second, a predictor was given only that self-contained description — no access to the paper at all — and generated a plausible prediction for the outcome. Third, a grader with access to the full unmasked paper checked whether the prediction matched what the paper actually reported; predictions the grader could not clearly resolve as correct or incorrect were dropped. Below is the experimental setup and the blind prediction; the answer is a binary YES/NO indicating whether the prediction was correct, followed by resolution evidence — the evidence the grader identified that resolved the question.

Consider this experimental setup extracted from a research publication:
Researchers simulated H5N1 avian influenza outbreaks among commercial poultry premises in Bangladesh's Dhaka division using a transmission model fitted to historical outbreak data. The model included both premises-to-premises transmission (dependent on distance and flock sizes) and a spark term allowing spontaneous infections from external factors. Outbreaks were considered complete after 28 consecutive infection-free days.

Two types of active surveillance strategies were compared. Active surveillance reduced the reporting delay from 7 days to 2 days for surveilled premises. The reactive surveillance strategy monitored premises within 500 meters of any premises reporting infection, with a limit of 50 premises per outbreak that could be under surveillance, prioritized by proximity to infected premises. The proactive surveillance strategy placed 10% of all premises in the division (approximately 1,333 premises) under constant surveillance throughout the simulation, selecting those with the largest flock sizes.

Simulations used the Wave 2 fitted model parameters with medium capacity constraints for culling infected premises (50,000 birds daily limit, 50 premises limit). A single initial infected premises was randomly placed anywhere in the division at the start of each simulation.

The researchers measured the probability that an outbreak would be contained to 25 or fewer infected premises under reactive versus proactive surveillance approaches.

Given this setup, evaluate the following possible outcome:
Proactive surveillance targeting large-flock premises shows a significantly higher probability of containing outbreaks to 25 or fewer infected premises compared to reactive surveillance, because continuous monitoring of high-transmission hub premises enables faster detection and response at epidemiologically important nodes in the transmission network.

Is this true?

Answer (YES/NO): YES